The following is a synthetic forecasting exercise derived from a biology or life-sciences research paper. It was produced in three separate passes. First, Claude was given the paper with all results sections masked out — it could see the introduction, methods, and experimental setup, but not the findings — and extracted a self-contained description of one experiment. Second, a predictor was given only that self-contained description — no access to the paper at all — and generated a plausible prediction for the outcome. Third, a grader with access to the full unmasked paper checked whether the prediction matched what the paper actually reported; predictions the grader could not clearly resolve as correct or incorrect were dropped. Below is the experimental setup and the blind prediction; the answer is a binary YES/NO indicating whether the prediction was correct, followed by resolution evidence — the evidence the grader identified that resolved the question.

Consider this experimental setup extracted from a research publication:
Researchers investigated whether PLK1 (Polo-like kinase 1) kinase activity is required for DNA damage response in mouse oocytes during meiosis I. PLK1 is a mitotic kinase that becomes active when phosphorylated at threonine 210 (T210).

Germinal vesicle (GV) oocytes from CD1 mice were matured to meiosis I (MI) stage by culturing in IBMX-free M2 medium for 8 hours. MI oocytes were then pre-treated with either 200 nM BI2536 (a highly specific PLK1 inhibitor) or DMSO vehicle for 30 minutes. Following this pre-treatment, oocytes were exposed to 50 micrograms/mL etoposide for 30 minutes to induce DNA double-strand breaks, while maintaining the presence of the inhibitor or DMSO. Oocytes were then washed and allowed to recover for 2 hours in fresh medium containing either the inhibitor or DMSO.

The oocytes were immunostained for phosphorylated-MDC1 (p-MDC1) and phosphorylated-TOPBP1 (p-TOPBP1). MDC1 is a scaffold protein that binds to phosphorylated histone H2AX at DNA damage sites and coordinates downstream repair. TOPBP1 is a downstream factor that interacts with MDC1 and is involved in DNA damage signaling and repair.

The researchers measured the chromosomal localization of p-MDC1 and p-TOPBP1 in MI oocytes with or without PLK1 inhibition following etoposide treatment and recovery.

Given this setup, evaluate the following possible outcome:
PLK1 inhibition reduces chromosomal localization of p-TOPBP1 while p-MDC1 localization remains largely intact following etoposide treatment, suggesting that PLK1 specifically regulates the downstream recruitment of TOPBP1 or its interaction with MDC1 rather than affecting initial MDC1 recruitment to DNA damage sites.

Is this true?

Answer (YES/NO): NO